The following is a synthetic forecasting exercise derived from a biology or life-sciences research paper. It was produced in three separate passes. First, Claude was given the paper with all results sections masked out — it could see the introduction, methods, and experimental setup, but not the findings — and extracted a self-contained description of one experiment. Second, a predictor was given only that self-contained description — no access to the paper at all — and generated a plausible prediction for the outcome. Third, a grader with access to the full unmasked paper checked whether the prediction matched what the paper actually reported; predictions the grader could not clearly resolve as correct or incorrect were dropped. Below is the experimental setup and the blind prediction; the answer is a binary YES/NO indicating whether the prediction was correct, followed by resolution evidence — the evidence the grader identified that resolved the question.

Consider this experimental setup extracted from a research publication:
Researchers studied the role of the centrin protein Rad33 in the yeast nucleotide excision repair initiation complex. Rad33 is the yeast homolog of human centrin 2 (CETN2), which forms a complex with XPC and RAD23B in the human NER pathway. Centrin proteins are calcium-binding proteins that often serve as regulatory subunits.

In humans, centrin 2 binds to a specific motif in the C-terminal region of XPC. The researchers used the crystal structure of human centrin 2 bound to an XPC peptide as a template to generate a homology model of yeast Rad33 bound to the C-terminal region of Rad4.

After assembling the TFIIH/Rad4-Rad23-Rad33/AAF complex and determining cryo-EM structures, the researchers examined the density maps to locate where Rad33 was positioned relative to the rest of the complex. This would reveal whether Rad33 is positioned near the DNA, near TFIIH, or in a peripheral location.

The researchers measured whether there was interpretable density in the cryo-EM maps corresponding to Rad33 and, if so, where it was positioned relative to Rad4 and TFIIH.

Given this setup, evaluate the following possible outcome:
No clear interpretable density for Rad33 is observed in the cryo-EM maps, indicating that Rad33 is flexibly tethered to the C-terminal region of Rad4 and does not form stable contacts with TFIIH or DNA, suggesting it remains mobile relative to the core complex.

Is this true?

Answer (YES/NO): NO